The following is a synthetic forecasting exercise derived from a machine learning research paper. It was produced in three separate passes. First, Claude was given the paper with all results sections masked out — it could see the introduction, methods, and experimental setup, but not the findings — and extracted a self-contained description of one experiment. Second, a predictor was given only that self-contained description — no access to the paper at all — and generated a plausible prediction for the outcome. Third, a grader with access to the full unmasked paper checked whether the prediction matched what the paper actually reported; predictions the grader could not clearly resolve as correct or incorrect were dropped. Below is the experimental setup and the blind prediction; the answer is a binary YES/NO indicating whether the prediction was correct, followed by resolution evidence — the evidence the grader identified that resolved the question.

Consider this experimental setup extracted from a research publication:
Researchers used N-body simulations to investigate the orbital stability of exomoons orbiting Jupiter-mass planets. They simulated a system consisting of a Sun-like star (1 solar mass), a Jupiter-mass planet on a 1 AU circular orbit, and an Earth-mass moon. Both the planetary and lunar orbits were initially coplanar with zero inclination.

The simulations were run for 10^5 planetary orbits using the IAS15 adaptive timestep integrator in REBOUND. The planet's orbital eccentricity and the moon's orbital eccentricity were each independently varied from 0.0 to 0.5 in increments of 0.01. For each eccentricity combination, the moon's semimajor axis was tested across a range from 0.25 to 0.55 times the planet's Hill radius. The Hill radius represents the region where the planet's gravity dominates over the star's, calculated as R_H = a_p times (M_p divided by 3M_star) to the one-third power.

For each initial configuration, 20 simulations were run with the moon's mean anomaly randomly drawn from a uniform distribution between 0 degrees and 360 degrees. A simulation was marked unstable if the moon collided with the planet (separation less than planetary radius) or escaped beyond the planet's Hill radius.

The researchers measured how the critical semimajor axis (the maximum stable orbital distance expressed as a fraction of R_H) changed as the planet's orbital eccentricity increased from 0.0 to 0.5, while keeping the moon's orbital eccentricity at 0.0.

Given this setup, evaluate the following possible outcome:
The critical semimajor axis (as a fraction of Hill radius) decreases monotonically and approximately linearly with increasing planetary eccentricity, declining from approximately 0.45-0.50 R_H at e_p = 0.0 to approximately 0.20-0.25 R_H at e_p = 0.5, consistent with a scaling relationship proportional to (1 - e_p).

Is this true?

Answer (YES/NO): NO